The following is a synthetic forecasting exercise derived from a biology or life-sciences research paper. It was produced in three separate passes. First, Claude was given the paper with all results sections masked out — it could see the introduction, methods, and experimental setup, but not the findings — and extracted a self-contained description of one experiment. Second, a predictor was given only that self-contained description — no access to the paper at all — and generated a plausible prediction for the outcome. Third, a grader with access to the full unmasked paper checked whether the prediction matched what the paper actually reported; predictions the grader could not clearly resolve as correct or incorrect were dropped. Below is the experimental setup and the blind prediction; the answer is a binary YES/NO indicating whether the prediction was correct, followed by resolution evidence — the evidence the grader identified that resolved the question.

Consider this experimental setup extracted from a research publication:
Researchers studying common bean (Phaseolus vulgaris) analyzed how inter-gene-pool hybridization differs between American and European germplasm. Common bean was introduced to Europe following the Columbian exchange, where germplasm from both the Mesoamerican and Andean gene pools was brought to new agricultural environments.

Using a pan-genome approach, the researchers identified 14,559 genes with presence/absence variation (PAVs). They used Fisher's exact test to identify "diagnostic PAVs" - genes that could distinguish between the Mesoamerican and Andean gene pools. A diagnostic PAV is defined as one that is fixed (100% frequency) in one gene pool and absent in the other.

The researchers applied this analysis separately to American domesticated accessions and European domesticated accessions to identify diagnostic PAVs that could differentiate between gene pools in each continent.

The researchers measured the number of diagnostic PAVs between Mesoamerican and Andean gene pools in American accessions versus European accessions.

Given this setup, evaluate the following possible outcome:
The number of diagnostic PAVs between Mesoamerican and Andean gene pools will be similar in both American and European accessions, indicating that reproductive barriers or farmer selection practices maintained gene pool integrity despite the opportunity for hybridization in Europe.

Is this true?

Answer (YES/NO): NO